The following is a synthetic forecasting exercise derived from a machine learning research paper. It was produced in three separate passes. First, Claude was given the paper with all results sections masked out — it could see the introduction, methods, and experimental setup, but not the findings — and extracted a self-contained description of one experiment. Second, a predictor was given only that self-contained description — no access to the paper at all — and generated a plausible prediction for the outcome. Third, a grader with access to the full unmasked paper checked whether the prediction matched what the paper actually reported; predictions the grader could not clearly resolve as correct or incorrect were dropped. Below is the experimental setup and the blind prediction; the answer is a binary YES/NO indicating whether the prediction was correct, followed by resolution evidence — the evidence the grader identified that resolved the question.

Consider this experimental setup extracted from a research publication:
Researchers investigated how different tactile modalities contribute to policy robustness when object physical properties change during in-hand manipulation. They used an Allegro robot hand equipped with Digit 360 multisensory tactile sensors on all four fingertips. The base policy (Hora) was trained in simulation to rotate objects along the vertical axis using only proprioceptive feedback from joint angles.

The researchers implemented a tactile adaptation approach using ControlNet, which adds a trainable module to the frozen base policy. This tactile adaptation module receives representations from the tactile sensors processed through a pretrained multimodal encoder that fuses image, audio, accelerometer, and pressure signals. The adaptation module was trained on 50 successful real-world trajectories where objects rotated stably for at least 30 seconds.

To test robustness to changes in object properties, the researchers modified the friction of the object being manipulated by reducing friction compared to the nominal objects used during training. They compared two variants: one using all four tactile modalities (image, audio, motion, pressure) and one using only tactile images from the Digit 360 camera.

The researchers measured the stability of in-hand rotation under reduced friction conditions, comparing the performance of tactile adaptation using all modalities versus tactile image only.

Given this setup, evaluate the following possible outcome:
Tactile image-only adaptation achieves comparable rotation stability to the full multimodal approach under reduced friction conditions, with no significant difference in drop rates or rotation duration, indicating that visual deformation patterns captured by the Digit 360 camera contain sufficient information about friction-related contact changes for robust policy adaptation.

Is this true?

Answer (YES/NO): NO